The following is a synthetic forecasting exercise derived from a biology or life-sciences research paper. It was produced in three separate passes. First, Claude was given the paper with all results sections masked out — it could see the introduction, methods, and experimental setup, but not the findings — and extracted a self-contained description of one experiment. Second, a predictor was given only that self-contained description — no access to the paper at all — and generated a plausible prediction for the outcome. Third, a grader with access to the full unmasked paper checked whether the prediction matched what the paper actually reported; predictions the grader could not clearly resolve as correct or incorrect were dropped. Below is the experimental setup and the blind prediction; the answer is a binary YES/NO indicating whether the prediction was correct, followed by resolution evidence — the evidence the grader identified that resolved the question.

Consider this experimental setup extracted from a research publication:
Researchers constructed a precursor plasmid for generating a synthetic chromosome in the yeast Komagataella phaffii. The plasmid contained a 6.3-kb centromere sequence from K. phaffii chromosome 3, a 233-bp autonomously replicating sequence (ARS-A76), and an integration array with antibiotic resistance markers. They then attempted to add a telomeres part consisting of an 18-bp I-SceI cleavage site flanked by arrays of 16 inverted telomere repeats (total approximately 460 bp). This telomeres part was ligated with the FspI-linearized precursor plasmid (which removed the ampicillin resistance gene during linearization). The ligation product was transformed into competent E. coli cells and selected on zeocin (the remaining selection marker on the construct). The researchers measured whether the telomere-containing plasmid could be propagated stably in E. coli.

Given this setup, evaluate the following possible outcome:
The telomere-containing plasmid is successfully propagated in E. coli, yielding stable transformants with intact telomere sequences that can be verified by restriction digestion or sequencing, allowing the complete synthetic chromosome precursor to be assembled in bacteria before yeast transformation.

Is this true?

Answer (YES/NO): NO